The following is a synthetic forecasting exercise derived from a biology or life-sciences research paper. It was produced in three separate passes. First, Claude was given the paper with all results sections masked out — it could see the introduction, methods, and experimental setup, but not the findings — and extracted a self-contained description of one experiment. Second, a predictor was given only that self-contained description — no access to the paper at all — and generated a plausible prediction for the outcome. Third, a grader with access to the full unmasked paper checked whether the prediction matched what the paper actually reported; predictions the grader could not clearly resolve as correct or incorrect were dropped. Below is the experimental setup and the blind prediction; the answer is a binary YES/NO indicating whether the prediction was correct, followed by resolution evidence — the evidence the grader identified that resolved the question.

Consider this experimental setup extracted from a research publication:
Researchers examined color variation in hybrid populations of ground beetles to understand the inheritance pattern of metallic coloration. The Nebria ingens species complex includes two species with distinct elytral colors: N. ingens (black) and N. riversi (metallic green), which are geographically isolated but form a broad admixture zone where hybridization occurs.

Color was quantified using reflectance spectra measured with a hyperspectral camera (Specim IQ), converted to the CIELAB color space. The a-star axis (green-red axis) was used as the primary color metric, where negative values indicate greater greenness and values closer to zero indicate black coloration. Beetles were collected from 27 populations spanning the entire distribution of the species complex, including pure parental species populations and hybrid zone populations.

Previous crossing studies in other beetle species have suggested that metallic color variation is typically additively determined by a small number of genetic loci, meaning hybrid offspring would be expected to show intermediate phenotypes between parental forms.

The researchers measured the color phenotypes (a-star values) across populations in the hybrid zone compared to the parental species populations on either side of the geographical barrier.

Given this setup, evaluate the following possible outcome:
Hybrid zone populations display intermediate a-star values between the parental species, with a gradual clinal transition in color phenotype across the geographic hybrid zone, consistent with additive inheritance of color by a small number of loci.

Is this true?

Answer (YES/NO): YES